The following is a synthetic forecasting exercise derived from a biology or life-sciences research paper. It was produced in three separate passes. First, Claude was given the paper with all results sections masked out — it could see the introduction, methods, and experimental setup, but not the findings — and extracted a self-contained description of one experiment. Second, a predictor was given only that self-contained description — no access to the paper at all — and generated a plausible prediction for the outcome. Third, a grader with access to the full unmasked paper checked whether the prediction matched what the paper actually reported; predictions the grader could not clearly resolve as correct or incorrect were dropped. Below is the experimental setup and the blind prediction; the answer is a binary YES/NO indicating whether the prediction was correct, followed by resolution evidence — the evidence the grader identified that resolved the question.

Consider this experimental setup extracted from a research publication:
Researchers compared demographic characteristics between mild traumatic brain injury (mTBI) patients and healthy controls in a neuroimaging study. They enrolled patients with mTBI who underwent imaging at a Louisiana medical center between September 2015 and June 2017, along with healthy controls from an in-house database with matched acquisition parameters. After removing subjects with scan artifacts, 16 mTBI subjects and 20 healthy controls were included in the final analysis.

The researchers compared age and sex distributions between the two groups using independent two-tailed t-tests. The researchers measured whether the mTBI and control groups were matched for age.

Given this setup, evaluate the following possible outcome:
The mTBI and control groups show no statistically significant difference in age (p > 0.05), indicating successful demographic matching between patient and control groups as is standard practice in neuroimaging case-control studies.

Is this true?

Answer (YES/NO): NO